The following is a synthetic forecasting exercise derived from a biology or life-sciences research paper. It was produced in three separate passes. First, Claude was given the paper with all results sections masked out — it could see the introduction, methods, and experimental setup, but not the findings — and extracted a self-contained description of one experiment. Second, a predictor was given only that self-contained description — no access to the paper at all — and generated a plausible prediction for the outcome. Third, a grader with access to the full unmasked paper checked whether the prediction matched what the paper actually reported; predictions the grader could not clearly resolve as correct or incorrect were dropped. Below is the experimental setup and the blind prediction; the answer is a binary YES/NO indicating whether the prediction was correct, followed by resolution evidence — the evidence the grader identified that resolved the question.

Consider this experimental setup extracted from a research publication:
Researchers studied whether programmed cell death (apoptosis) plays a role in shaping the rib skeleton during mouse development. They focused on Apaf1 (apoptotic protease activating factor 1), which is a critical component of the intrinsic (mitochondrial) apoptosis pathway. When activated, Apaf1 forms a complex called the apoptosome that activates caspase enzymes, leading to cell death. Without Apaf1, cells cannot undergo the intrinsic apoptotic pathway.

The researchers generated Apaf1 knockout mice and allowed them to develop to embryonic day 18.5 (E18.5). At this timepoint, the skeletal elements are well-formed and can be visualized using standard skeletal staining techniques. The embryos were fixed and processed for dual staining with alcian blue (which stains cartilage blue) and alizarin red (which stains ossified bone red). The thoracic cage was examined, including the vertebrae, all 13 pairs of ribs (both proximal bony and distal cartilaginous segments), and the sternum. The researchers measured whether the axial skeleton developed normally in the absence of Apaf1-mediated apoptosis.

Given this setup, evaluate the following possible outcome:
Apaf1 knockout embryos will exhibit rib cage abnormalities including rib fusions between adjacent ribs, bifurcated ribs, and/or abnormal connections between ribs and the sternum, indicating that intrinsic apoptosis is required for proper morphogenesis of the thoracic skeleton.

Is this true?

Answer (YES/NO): NO